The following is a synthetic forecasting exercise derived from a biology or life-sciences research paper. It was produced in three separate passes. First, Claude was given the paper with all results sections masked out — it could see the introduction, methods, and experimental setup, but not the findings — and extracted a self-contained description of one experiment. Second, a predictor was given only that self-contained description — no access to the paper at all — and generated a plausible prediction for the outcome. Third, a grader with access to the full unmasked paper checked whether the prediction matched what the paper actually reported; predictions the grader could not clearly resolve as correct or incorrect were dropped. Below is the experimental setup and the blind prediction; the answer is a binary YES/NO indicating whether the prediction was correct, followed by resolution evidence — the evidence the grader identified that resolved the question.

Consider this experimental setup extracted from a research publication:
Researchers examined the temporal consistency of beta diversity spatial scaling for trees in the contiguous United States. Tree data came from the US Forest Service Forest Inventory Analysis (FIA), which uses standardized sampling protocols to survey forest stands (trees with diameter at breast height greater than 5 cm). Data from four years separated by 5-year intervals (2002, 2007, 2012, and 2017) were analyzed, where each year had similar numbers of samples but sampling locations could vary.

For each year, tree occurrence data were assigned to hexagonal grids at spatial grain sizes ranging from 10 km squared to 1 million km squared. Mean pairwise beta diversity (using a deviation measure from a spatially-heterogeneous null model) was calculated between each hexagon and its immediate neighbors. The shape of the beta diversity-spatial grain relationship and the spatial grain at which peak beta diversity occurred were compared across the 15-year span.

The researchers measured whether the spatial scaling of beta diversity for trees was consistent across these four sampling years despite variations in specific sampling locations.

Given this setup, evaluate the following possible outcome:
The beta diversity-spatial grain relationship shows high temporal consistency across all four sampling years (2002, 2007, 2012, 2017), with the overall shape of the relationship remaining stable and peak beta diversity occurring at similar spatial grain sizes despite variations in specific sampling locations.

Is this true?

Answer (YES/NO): YES